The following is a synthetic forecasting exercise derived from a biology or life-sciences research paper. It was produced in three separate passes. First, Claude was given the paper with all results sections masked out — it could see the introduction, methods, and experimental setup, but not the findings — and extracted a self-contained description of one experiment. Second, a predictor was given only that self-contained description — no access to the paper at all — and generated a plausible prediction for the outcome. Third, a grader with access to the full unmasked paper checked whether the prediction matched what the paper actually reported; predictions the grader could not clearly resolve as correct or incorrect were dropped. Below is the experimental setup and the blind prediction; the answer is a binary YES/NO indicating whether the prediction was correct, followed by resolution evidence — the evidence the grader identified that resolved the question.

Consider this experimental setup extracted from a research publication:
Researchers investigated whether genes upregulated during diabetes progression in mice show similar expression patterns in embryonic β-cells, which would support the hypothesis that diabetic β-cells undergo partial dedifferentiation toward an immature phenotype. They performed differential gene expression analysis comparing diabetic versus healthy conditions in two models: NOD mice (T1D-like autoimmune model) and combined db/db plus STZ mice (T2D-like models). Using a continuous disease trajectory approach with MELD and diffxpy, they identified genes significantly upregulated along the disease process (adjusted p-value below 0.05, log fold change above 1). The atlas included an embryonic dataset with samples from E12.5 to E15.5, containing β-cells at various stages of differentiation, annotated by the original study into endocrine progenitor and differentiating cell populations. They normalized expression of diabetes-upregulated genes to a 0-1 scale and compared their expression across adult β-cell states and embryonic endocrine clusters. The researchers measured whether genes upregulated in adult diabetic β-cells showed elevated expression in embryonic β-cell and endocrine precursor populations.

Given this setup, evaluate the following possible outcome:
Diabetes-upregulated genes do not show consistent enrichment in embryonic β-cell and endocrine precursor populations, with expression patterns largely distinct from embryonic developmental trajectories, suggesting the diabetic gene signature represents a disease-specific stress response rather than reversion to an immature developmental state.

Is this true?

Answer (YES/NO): NO